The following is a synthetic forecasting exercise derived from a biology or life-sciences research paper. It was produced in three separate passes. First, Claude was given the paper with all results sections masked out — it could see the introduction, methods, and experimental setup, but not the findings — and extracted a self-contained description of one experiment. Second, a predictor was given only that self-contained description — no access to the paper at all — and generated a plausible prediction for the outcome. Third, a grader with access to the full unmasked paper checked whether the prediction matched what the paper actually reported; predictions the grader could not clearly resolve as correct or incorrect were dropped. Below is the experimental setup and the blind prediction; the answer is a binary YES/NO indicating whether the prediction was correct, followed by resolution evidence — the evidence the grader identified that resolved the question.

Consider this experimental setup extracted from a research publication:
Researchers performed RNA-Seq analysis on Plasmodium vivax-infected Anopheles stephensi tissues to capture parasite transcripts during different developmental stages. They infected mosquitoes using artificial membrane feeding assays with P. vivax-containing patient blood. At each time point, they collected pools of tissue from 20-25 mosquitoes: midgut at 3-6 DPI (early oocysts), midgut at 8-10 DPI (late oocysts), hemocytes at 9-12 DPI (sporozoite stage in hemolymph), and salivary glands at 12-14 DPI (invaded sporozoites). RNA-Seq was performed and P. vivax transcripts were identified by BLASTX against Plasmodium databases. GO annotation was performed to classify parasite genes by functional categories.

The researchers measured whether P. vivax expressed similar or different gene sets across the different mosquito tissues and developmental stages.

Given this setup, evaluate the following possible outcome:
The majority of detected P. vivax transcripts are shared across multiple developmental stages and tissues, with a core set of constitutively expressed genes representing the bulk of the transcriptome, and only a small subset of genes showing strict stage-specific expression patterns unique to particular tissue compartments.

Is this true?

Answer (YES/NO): NO